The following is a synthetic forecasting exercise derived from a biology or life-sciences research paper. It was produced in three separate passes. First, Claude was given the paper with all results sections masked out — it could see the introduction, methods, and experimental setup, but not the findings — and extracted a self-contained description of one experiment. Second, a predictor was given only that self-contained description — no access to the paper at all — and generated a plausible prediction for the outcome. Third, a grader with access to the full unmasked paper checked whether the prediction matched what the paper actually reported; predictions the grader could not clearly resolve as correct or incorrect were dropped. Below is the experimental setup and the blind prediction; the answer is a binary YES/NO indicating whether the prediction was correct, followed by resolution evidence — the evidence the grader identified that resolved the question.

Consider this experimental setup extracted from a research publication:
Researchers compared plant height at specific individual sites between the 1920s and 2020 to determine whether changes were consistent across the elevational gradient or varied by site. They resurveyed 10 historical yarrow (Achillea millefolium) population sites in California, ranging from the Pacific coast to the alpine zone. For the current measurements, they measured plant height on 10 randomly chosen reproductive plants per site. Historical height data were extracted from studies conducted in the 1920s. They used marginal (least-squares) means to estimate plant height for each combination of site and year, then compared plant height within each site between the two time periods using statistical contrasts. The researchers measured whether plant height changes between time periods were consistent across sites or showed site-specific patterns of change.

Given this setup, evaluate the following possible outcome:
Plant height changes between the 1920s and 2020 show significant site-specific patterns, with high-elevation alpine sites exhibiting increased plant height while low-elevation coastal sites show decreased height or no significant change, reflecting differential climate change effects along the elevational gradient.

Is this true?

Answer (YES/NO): NO